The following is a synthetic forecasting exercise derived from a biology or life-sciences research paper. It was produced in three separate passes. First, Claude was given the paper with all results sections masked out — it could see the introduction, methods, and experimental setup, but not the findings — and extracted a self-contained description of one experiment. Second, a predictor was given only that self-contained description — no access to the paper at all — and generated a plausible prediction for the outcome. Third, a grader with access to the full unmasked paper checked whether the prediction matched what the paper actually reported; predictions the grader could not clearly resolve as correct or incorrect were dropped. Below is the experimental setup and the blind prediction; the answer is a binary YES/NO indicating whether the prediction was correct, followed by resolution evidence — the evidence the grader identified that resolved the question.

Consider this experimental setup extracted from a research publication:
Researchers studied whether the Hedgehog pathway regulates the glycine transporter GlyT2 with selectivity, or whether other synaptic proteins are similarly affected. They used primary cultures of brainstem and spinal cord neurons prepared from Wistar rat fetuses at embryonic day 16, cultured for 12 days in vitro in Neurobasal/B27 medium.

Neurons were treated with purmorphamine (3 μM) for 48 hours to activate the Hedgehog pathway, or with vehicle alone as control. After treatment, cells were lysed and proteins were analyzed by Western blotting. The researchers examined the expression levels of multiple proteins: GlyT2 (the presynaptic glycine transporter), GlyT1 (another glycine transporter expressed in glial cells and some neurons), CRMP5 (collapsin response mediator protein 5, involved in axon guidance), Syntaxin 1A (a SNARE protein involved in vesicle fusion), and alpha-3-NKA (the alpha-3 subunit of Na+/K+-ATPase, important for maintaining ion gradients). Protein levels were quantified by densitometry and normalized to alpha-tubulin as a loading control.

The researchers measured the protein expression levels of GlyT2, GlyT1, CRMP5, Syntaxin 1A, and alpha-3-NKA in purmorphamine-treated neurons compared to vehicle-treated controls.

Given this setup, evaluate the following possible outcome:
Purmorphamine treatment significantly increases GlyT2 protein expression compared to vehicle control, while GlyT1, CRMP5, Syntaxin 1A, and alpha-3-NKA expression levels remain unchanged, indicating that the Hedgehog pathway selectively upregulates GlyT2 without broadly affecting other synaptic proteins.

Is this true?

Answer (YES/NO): NO